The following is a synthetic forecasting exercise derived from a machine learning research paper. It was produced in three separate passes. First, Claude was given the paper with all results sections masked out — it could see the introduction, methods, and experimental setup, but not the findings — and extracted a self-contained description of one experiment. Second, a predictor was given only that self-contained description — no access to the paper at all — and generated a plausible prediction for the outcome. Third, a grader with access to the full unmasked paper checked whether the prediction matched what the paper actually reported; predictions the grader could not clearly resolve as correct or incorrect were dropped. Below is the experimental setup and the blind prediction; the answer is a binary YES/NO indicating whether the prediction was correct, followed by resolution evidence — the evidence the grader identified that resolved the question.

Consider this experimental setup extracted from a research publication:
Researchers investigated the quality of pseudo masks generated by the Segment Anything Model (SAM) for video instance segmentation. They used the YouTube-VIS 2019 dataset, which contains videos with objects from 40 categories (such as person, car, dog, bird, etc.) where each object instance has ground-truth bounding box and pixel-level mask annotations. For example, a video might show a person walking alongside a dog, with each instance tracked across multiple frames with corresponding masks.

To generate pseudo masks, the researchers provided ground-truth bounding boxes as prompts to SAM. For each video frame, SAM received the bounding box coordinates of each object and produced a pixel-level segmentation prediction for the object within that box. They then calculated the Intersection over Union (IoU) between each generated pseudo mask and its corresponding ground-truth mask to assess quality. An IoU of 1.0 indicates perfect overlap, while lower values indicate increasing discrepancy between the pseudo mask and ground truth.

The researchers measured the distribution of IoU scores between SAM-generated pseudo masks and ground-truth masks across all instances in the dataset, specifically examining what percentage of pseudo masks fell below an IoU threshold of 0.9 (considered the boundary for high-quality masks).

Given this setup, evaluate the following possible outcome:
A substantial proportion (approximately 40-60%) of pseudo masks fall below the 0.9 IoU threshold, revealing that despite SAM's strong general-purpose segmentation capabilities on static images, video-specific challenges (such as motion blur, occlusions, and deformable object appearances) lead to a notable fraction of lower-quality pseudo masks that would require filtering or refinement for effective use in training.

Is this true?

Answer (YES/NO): NO